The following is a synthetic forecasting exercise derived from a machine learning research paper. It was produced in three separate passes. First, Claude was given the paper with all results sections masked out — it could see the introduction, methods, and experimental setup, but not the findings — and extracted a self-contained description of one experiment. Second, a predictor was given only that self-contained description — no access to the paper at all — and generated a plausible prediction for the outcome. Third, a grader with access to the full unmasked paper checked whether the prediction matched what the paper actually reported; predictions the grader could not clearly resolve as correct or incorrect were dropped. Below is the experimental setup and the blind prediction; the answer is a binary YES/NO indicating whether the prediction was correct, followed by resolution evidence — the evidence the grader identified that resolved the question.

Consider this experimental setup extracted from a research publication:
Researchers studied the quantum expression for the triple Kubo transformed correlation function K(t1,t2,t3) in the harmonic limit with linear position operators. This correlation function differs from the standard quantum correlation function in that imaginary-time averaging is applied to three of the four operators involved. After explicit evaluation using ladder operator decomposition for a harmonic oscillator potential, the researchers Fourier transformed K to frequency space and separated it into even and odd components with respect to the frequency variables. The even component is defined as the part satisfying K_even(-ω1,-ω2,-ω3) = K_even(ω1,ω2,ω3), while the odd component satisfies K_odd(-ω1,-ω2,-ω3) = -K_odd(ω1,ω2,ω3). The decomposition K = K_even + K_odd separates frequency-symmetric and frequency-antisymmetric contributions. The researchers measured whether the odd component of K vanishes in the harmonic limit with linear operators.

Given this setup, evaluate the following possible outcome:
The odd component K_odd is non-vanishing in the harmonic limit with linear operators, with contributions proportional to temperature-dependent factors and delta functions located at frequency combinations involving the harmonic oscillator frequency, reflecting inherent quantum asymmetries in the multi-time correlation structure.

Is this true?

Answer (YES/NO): NO